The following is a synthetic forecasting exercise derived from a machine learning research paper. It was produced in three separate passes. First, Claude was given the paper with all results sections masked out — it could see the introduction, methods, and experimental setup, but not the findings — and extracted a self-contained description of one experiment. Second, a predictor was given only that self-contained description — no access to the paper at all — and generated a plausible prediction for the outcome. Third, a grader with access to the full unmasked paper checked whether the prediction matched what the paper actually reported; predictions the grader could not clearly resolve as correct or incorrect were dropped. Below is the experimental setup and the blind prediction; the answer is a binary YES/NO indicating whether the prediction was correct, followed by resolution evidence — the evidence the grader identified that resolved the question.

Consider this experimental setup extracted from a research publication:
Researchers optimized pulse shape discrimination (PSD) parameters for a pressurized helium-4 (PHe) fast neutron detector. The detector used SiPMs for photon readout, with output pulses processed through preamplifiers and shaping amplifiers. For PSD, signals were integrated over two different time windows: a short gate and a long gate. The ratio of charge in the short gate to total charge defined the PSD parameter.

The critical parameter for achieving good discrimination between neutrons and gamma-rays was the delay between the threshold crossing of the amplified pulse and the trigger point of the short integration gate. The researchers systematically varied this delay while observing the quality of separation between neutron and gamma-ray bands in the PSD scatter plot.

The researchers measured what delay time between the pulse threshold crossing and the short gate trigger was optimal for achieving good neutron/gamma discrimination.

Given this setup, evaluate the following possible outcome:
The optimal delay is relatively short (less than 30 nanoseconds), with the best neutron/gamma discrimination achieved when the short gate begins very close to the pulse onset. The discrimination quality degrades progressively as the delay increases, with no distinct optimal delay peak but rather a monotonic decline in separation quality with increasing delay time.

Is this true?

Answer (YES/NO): NO